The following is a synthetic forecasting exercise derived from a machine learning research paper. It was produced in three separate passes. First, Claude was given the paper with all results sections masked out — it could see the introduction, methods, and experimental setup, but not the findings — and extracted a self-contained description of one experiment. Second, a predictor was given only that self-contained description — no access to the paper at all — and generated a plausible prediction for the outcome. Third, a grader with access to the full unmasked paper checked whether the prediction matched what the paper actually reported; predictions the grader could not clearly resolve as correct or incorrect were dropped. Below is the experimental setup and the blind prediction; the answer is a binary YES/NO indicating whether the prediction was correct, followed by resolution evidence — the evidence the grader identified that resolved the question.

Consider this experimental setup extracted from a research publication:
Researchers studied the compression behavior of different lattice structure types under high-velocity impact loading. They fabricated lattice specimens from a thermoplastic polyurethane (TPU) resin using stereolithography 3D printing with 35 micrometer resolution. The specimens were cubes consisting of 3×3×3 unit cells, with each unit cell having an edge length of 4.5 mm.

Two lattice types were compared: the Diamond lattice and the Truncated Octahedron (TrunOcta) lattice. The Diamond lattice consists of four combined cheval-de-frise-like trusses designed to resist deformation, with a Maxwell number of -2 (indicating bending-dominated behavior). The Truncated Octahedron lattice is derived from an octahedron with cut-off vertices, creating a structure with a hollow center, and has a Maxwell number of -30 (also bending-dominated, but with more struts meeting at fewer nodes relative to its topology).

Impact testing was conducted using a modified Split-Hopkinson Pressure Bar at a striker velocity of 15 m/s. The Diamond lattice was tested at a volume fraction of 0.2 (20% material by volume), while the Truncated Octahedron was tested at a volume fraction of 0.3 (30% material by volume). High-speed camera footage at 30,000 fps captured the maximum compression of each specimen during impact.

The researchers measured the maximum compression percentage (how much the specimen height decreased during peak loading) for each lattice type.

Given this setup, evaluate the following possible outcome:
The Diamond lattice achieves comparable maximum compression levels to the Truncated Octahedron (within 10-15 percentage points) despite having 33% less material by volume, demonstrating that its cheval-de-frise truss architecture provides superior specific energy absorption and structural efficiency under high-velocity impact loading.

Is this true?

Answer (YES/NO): NO